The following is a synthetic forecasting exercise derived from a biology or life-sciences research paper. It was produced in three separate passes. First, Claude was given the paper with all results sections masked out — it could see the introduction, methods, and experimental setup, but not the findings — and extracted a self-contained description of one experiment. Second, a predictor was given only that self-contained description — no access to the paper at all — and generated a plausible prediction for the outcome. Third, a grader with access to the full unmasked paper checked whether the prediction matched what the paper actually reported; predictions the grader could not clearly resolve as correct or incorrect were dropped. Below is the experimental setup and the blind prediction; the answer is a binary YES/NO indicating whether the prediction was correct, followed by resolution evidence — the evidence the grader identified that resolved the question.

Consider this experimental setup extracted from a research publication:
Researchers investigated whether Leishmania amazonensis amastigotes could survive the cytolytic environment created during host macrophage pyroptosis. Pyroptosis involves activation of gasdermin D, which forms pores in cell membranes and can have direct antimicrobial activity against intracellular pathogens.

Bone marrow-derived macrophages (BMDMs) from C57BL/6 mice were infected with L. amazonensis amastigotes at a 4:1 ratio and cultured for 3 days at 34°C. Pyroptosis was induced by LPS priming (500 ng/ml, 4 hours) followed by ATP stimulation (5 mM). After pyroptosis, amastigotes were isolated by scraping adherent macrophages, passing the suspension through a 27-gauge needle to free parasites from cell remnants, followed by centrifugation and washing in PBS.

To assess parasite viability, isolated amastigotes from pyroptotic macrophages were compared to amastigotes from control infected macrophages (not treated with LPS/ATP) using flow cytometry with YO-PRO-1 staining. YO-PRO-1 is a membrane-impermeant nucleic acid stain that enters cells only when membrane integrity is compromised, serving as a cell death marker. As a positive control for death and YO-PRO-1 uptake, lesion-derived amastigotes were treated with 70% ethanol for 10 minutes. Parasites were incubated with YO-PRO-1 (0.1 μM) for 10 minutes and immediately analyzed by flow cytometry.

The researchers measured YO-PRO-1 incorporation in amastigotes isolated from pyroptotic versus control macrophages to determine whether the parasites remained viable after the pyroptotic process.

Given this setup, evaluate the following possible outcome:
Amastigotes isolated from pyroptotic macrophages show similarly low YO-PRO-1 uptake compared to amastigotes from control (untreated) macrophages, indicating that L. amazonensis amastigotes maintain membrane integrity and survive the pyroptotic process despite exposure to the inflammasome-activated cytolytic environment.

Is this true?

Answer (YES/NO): YES